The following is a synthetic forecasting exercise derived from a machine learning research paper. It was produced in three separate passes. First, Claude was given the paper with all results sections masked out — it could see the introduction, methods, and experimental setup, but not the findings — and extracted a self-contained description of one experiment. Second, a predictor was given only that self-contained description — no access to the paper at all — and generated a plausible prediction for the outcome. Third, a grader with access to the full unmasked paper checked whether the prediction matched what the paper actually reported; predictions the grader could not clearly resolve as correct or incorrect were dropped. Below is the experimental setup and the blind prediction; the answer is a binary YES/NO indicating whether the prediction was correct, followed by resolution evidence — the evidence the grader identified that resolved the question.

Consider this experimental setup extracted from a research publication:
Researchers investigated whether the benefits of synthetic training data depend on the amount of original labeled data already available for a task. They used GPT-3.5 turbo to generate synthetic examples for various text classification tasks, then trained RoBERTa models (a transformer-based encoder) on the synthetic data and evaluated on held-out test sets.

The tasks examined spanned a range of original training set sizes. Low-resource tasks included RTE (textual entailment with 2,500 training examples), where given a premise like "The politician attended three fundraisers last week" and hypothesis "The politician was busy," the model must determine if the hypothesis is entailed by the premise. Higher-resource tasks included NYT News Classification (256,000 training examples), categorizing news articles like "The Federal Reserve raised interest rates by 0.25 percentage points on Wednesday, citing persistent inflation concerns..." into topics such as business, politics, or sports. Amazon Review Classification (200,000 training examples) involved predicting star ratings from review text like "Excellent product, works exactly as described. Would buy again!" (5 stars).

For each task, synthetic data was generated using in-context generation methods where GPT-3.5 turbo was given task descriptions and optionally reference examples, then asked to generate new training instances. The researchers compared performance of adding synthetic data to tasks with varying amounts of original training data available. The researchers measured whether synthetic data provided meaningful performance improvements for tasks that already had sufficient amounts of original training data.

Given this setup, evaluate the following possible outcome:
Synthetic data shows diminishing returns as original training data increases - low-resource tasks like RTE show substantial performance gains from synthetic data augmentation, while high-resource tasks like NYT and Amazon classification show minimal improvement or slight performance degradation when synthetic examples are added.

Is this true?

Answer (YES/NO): YES